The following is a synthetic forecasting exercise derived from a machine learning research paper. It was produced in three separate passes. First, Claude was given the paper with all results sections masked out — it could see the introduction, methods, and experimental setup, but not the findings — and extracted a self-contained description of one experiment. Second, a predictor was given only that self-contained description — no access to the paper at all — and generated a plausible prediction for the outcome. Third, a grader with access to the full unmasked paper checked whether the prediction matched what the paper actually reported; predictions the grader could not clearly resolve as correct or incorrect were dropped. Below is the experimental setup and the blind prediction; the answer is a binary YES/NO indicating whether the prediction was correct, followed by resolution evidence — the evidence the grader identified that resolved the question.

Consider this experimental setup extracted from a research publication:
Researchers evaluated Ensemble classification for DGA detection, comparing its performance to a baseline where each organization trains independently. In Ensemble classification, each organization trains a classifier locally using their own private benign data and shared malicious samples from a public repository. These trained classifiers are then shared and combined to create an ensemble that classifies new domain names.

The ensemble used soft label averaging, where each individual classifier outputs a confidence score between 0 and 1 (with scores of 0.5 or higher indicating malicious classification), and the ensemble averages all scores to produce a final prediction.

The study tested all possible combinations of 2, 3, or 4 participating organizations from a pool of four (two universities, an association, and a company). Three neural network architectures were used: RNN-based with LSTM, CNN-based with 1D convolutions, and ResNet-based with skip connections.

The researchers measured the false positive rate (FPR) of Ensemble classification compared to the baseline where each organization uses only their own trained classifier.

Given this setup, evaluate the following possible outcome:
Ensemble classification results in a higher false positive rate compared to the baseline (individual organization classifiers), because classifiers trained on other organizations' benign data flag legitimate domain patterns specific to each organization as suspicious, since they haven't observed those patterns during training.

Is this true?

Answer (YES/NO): YES